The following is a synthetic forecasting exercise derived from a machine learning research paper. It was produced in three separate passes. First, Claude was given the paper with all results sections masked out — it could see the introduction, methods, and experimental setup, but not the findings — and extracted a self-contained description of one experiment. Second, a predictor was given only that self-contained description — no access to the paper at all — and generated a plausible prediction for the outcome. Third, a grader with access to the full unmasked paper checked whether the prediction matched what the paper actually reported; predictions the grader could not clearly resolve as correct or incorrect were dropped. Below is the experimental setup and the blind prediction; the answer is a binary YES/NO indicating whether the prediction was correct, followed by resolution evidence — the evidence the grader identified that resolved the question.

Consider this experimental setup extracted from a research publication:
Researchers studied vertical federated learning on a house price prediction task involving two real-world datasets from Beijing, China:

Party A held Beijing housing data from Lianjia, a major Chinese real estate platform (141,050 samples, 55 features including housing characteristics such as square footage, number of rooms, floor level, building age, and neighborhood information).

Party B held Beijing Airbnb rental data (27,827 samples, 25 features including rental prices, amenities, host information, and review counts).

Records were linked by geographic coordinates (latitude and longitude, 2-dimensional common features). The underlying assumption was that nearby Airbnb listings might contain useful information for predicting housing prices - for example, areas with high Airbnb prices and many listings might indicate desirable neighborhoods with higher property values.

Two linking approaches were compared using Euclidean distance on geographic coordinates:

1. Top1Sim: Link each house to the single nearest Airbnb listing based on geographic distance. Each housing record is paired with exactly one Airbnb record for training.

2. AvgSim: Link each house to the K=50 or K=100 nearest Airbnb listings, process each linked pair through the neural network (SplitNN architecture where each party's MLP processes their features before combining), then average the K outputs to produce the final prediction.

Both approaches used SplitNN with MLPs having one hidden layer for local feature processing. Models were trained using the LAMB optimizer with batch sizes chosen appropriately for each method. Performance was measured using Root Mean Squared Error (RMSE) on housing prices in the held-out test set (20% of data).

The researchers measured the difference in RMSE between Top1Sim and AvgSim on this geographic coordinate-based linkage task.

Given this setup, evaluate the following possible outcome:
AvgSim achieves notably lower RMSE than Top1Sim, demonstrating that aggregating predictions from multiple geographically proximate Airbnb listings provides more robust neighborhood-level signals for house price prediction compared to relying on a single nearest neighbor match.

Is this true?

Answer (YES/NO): YES